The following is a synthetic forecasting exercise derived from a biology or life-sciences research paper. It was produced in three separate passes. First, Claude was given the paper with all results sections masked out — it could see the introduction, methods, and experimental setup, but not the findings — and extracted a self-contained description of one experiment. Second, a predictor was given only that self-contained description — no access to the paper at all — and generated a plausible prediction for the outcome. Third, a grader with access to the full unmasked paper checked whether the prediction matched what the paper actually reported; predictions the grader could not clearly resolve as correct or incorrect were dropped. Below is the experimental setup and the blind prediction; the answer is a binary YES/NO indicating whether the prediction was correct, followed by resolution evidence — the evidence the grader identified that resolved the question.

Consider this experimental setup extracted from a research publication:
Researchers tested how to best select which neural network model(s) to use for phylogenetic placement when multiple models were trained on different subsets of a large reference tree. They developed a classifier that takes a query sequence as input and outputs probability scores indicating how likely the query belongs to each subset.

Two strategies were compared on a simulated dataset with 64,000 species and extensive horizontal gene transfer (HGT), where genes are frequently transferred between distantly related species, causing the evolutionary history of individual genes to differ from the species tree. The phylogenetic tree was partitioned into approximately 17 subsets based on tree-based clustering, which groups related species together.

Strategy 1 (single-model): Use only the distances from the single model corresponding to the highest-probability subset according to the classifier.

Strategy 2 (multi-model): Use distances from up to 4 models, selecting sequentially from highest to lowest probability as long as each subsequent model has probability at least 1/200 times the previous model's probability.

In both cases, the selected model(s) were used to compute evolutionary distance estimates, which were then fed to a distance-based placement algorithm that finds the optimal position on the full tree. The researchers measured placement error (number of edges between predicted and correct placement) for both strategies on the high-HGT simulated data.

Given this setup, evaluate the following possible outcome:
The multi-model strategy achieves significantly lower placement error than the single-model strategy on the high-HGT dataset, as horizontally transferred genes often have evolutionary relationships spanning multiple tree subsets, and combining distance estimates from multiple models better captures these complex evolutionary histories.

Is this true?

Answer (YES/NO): YES